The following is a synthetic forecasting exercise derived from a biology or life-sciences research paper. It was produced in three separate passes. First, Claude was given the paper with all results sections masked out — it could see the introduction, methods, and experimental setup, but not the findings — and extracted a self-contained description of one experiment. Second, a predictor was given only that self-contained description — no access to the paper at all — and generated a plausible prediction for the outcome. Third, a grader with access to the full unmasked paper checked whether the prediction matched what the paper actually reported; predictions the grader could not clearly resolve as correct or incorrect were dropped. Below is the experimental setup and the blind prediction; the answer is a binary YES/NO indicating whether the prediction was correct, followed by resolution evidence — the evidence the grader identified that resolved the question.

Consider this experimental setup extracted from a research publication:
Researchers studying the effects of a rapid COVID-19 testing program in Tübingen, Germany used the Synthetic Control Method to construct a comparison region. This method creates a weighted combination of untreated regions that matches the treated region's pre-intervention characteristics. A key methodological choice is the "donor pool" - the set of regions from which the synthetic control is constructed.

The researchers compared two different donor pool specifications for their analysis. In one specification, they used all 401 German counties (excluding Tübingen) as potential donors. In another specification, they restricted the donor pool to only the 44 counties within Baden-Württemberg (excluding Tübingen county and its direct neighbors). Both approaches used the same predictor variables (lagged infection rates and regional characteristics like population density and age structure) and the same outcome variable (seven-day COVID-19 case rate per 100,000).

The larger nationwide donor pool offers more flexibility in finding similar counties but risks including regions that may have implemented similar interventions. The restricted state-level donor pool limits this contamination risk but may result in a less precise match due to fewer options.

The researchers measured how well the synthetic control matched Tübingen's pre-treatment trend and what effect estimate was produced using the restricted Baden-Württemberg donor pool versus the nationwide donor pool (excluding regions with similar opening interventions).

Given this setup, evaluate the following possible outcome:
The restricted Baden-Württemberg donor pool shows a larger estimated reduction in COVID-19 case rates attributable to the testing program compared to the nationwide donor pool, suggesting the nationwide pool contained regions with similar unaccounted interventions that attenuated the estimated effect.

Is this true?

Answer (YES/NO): NO